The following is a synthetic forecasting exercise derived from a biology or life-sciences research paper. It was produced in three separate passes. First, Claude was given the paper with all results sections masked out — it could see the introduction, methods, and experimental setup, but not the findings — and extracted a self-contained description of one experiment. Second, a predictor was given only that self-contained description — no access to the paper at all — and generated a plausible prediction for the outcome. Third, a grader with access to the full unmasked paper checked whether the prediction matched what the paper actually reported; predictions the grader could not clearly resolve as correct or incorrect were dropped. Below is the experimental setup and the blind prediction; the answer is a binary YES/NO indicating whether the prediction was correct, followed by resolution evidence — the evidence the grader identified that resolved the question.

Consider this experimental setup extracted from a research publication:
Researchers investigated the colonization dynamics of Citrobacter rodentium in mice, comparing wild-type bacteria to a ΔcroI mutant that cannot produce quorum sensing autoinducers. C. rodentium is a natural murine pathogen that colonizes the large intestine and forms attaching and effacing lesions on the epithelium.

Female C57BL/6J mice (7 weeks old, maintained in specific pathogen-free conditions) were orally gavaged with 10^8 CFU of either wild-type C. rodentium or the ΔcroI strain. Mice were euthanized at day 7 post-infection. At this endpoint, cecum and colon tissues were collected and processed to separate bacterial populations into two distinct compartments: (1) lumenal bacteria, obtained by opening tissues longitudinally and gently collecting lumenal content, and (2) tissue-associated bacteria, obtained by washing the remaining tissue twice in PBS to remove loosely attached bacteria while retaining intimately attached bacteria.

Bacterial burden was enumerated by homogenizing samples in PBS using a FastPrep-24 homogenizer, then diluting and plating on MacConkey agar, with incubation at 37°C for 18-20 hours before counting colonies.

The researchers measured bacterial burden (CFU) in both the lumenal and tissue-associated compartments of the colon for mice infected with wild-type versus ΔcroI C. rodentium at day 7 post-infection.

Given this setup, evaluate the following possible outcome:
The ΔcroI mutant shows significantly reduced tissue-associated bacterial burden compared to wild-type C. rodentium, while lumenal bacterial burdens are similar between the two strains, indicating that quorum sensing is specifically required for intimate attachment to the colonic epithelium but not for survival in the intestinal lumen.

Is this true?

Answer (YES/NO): NO